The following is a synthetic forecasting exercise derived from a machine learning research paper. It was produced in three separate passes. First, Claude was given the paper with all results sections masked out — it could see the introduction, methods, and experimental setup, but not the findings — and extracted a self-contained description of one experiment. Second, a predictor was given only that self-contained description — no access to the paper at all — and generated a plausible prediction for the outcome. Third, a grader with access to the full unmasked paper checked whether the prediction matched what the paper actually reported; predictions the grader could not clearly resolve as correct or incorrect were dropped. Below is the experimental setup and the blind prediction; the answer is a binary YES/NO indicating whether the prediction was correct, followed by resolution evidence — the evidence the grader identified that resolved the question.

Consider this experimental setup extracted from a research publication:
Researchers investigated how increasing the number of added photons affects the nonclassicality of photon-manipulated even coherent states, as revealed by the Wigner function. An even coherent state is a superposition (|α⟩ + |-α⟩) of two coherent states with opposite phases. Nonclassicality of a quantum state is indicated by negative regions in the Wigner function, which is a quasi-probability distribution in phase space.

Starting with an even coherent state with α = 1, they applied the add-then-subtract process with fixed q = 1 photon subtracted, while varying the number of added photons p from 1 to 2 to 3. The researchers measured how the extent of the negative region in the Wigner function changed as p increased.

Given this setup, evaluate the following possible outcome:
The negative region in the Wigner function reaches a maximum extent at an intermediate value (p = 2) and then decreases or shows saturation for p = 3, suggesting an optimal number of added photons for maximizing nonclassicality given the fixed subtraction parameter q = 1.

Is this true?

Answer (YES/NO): NO